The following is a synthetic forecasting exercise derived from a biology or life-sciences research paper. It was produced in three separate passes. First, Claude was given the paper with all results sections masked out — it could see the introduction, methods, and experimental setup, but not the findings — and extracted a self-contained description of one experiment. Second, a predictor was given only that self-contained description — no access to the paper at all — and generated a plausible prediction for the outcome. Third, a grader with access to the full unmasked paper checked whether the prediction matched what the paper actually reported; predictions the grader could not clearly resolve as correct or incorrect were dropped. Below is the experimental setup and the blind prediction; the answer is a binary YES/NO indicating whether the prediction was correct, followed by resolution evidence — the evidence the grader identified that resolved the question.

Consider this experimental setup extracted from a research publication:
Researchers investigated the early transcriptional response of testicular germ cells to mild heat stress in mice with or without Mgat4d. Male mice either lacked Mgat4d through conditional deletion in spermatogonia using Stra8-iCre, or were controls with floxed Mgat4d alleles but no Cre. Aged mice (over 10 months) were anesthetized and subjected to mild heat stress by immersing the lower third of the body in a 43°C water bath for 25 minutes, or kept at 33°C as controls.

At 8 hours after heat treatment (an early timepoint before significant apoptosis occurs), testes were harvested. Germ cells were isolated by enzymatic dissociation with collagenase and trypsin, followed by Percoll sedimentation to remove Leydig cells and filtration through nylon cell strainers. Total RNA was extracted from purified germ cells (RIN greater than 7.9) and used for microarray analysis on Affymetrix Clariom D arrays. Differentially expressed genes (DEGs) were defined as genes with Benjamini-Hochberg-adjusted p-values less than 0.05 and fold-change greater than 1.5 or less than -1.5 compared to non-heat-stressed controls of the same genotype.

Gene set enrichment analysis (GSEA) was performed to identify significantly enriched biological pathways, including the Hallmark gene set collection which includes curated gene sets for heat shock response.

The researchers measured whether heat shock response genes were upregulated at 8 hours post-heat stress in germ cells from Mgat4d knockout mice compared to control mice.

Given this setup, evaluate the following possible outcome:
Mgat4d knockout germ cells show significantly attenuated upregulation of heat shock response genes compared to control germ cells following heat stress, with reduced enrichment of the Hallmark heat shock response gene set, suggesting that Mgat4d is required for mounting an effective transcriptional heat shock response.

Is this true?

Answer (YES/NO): NO